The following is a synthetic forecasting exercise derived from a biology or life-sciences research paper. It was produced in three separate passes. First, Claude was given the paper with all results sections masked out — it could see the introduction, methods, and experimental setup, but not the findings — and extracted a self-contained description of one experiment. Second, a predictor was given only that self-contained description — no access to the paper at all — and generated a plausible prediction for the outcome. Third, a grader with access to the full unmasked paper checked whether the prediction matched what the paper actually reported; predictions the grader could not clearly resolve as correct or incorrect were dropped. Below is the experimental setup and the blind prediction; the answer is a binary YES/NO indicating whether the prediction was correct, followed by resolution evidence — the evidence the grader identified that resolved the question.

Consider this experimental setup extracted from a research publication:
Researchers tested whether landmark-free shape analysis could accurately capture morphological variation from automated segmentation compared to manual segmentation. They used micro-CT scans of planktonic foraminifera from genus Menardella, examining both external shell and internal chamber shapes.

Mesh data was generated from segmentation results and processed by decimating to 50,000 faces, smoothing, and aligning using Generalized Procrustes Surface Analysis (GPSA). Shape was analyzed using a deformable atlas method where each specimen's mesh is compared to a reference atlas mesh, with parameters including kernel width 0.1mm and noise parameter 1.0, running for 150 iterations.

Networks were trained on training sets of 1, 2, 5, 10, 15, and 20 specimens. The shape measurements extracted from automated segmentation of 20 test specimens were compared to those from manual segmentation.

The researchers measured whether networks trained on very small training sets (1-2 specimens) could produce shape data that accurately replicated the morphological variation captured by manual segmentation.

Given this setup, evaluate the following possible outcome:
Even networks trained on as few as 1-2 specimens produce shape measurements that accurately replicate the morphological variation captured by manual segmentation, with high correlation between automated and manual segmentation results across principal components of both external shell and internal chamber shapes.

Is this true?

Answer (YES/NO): NO